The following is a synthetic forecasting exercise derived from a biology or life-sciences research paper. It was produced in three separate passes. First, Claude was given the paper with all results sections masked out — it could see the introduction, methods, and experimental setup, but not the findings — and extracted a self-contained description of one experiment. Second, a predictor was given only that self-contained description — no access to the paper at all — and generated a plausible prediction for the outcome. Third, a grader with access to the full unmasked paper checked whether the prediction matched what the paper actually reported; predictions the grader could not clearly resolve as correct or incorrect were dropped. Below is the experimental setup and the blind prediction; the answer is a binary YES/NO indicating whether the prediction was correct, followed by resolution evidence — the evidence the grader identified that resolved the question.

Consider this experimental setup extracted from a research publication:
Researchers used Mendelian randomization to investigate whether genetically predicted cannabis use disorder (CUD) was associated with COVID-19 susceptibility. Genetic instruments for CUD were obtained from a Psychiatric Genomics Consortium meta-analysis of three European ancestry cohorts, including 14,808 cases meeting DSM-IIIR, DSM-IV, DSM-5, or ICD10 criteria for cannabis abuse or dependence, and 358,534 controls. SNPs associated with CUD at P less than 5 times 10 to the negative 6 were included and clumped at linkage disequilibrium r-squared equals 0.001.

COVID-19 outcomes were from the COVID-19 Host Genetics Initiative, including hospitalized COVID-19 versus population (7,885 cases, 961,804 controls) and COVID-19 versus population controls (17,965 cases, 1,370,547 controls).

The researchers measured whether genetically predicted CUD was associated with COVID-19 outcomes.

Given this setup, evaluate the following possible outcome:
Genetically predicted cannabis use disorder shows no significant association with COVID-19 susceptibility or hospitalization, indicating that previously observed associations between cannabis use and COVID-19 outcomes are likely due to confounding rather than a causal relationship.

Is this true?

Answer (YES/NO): YES